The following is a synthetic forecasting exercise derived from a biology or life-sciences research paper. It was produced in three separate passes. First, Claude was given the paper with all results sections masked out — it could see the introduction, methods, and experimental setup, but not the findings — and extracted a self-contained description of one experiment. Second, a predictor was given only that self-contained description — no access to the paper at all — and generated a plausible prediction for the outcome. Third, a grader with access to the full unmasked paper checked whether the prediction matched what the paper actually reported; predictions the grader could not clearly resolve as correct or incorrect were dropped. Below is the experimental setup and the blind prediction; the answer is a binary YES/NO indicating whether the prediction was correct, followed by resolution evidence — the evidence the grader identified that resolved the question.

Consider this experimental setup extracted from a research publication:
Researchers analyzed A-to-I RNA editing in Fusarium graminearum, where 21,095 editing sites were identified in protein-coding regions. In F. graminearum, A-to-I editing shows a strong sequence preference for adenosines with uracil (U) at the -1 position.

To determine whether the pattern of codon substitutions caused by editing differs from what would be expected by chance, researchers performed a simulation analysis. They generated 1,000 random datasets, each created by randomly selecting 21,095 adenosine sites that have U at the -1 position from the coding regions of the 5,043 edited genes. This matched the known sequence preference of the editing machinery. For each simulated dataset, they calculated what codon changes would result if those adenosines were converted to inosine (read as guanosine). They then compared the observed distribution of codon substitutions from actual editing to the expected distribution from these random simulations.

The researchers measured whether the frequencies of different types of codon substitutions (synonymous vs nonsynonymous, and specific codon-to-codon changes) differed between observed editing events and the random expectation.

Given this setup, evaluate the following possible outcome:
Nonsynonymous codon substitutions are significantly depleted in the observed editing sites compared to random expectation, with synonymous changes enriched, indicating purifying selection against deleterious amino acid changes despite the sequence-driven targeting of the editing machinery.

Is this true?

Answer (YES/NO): NO